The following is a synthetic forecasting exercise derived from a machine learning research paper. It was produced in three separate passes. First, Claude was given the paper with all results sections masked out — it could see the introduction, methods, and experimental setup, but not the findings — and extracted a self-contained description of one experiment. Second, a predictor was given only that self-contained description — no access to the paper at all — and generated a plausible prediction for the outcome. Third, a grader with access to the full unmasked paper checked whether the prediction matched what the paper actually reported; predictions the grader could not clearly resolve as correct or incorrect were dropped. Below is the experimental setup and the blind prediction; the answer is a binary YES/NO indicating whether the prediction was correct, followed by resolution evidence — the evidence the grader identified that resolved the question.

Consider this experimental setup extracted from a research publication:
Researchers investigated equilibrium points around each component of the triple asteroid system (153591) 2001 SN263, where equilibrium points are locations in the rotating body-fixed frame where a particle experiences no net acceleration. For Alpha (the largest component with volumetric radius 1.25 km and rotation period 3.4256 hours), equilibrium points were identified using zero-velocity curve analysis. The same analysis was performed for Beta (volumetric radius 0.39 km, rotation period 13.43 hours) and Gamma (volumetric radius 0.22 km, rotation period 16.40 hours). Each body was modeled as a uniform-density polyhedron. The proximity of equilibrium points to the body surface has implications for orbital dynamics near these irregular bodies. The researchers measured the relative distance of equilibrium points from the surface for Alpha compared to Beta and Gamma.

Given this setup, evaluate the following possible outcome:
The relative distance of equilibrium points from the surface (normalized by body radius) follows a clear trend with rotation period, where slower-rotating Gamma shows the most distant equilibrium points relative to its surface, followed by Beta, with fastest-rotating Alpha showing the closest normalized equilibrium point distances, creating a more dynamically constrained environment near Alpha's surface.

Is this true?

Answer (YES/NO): NO